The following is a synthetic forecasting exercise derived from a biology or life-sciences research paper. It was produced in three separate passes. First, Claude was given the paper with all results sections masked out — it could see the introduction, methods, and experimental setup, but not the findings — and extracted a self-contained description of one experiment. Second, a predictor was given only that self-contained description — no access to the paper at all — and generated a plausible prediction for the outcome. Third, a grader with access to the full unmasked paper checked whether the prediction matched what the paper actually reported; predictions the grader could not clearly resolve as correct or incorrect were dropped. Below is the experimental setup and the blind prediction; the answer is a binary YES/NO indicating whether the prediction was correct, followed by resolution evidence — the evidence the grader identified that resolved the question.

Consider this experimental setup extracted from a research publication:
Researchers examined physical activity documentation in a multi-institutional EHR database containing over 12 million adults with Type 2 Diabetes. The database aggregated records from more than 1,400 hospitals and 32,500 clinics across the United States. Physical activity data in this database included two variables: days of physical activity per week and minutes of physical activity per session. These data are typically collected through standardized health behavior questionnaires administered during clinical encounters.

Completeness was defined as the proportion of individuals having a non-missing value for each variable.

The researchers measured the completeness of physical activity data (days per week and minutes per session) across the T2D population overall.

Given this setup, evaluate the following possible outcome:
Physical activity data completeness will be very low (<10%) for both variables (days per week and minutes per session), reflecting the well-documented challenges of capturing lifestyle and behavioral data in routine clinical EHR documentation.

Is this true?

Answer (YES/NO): NO